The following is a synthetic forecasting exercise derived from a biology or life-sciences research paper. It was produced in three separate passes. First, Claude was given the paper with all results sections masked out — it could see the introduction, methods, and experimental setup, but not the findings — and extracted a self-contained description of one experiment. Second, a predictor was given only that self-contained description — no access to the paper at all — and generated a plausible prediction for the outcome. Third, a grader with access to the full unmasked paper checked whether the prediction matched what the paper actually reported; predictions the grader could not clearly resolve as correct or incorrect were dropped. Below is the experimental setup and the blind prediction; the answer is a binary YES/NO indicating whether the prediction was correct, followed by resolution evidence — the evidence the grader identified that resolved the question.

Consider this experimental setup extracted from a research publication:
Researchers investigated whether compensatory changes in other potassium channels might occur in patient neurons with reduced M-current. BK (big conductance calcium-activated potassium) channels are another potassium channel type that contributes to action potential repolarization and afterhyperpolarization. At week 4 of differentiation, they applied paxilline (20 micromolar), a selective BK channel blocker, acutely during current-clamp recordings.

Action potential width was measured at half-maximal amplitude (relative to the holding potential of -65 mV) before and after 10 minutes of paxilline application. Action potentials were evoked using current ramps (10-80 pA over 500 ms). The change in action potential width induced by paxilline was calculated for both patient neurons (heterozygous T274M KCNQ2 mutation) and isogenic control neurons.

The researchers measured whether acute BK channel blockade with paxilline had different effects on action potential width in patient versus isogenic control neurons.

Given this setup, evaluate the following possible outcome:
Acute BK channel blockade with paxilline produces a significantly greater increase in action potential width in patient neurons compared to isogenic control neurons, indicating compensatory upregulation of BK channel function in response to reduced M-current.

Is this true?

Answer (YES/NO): NO